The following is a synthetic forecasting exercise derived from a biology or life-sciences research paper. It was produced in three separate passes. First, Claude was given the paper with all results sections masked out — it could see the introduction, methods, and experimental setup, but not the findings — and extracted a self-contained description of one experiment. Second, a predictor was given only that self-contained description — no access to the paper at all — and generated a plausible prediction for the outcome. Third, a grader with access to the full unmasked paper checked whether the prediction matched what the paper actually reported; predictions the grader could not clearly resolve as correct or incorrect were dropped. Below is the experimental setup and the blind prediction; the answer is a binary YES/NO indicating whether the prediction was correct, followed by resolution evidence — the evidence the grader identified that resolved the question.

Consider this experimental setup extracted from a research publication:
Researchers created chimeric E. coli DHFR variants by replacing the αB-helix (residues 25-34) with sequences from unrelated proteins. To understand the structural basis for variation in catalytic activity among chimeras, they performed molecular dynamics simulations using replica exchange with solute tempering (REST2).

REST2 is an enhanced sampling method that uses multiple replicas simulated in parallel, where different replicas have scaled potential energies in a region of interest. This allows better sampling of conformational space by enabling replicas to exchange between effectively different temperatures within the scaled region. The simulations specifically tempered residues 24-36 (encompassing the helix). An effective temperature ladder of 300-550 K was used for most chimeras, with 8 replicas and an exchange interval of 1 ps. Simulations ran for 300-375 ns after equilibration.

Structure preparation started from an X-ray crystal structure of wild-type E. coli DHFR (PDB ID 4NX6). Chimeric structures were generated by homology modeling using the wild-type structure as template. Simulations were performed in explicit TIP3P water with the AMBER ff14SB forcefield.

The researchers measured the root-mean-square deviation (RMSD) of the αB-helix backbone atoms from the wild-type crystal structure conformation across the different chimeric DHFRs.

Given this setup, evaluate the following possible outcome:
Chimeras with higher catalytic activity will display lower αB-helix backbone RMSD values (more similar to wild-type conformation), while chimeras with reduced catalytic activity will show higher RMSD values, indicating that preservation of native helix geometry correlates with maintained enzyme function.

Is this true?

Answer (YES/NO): NO